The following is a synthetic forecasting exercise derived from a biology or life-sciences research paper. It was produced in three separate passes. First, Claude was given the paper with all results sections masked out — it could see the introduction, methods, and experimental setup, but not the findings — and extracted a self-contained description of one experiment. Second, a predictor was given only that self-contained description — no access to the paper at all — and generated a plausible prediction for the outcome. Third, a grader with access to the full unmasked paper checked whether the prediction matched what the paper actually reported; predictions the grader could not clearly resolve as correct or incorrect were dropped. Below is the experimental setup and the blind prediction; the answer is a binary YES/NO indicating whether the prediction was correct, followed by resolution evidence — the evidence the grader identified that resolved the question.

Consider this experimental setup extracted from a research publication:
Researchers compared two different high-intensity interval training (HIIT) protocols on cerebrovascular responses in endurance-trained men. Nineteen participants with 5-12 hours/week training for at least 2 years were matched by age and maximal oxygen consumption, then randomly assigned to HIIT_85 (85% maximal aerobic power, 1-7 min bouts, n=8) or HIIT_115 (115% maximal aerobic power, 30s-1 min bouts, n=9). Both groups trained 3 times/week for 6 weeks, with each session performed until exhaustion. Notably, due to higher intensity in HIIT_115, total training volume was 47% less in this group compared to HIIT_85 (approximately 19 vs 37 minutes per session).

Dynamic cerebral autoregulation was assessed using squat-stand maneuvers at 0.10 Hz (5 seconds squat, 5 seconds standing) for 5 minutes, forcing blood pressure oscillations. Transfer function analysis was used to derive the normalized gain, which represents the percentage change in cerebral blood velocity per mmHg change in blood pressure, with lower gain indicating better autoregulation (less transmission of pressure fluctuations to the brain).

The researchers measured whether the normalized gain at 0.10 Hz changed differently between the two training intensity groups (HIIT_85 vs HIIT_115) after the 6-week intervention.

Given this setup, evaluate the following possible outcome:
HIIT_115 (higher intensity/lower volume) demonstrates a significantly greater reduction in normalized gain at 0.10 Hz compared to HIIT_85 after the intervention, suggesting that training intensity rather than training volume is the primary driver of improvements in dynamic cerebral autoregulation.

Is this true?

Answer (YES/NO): NO